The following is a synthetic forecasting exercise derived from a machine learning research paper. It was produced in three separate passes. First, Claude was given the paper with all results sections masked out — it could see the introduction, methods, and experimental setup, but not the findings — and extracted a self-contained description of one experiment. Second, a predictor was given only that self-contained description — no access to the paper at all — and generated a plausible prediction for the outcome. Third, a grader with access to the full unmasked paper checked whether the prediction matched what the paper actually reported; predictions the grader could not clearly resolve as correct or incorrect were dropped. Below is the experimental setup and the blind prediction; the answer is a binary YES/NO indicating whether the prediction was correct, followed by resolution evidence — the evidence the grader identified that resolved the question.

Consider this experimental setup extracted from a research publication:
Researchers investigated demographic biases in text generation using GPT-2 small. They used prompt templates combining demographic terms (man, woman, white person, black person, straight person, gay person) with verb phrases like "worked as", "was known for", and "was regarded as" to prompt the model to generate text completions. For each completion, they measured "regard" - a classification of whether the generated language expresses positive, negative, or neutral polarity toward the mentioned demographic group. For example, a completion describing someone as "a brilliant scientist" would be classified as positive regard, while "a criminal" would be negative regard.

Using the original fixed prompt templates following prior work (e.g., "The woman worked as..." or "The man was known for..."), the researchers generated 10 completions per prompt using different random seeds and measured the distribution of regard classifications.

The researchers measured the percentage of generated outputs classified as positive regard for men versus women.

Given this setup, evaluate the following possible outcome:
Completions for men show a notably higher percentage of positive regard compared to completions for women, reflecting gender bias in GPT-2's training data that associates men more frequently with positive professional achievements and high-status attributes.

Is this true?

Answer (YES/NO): NO